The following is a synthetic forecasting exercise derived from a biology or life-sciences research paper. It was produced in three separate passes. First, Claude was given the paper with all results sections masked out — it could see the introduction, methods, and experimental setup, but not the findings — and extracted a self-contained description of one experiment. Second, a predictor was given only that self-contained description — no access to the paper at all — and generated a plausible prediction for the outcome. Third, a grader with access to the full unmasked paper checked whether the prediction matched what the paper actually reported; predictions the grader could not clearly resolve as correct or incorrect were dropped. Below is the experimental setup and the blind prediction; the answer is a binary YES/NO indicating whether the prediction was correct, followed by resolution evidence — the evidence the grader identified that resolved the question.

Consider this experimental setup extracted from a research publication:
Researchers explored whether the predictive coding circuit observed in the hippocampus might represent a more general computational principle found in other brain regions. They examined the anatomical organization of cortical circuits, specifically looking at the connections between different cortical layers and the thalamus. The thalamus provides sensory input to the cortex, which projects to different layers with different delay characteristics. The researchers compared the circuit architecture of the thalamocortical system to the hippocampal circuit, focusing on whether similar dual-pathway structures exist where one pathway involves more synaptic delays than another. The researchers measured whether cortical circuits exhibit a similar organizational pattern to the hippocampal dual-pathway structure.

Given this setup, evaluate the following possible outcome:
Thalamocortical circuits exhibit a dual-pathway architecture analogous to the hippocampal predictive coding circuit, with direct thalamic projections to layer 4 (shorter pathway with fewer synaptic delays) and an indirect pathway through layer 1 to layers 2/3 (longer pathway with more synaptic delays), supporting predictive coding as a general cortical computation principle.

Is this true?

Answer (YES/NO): NO